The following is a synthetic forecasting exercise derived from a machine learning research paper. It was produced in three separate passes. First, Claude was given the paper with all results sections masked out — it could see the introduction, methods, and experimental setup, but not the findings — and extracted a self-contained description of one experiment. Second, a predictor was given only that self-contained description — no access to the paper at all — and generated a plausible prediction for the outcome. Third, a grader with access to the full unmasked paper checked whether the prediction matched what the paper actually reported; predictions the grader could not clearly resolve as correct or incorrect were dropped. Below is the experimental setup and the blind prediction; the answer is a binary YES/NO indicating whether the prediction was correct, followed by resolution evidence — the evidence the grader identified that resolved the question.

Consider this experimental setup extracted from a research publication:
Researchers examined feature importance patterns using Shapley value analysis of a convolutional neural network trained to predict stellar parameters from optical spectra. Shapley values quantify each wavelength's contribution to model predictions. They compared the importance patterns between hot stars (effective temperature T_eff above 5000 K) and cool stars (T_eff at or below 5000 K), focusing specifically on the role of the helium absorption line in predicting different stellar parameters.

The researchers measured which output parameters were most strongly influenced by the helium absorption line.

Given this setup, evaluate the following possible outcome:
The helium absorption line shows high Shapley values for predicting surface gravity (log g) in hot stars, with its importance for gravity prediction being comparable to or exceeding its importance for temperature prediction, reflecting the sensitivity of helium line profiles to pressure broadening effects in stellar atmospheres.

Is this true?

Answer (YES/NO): YES